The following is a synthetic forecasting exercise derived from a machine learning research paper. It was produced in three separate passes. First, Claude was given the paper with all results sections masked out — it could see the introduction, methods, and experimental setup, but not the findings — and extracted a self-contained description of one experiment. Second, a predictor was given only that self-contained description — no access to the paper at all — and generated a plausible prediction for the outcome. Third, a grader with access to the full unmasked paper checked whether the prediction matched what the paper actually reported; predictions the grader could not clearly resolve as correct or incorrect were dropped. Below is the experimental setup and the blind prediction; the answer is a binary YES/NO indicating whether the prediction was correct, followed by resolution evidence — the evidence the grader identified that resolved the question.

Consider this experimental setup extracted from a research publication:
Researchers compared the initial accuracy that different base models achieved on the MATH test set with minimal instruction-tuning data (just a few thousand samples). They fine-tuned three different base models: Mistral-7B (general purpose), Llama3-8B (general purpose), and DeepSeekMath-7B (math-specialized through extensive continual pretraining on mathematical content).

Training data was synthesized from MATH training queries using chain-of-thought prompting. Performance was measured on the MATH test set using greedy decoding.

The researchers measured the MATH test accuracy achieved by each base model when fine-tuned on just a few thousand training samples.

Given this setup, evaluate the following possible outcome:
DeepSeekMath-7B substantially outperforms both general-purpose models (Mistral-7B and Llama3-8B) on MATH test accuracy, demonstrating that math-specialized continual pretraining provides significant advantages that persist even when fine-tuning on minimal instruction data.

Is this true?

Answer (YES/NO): YES